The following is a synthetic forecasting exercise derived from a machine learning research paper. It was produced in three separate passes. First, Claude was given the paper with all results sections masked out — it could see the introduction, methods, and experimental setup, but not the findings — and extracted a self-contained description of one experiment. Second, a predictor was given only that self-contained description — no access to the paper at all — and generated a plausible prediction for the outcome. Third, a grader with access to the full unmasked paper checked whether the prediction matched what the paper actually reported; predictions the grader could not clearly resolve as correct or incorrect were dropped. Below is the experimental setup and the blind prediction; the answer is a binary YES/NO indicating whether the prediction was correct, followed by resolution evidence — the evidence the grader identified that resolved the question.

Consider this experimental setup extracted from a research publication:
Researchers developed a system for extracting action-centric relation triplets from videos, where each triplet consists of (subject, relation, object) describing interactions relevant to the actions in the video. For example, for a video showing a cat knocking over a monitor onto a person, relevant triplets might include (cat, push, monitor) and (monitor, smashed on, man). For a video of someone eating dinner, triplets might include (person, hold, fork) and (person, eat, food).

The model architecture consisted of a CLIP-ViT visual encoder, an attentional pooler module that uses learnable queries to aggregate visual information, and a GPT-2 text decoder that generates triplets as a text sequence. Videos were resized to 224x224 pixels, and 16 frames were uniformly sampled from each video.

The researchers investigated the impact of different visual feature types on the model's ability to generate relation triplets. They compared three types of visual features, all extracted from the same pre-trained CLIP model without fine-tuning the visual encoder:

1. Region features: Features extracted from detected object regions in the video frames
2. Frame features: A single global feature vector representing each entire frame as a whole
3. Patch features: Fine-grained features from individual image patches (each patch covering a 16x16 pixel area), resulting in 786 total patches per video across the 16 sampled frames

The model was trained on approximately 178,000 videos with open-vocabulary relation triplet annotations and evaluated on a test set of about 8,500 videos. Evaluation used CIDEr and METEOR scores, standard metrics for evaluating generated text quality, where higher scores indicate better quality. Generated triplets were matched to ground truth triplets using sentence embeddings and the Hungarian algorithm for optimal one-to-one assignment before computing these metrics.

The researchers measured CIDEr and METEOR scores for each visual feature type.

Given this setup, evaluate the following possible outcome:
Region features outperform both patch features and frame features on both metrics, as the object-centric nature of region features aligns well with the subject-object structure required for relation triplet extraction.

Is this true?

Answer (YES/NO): NO